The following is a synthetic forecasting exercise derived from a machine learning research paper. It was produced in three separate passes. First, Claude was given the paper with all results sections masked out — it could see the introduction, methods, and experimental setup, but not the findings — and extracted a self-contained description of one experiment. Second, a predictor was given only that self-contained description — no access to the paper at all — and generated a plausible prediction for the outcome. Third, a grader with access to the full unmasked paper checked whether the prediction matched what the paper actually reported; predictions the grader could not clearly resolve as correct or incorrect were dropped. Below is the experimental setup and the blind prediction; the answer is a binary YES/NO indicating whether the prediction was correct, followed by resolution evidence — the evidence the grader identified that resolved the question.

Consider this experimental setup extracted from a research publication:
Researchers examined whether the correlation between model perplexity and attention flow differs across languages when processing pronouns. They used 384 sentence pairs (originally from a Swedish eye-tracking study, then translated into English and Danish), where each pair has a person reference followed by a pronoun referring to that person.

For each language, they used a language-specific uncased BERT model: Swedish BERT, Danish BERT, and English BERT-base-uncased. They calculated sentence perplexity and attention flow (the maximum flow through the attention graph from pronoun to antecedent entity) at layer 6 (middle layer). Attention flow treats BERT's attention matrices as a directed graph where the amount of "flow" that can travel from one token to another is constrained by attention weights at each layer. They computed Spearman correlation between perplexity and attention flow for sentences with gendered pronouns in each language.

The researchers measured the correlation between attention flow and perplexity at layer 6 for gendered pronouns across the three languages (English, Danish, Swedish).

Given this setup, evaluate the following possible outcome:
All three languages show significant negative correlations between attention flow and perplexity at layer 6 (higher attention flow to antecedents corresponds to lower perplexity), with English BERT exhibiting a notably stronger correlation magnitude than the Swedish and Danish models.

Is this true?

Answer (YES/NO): NO